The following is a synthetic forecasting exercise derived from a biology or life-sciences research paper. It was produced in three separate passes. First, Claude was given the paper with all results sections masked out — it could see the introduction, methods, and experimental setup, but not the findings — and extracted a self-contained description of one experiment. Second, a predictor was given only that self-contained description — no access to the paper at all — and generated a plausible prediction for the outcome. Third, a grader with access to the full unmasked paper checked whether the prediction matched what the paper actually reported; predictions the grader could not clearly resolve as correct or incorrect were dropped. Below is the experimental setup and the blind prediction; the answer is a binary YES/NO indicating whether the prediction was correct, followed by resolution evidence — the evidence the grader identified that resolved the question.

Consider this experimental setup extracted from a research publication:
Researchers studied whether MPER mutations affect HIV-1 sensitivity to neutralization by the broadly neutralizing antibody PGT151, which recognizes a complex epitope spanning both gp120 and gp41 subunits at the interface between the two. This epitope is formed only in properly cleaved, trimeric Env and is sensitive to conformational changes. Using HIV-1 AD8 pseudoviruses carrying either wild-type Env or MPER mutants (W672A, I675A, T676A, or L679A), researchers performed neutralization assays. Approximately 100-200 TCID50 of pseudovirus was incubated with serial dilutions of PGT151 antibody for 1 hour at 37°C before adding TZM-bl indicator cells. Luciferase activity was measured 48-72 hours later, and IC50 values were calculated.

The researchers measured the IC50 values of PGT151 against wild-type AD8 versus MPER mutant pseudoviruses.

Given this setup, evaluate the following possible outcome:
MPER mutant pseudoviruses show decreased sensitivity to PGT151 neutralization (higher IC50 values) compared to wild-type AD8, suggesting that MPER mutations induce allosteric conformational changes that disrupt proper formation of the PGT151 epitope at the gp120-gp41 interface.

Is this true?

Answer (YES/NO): YES